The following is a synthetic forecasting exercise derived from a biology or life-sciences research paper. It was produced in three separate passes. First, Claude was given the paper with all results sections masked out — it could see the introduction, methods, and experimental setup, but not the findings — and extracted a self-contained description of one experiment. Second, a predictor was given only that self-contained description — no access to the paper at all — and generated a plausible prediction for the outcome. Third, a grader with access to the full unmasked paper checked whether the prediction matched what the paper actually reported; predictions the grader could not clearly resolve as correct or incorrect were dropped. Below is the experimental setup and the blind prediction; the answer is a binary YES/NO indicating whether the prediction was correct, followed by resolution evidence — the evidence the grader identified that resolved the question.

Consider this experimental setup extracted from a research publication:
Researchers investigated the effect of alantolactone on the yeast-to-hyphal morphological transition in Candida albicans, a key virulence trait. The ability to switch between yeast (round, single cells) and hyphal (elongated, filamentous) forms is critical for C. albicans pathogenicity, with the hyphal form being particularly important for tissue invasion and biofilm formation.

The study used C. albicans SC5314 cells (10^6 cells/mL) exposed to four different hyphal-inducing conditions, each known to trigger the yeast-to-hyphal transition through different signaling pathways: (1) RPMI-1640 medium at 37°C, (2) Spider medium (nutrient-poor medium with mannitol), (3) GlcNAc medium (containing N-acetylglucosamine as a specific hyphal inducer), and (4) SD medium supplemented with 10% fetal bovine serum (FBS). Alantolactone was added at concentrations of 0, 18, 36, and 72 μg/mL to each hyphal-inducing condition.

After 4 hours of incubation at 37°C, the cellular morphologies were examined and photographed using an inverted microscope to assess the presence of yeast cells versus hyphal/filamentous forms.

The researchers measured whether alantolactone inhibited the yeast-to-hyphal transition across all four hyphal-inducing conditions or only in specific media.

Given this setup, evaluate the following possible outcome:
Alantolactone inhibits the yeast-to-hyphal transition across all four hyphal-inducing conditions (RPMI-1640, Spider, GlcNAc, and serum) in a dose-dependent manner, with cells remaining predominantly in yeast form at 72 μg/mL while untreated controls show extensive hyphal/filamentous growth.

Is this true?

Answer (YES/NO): YES